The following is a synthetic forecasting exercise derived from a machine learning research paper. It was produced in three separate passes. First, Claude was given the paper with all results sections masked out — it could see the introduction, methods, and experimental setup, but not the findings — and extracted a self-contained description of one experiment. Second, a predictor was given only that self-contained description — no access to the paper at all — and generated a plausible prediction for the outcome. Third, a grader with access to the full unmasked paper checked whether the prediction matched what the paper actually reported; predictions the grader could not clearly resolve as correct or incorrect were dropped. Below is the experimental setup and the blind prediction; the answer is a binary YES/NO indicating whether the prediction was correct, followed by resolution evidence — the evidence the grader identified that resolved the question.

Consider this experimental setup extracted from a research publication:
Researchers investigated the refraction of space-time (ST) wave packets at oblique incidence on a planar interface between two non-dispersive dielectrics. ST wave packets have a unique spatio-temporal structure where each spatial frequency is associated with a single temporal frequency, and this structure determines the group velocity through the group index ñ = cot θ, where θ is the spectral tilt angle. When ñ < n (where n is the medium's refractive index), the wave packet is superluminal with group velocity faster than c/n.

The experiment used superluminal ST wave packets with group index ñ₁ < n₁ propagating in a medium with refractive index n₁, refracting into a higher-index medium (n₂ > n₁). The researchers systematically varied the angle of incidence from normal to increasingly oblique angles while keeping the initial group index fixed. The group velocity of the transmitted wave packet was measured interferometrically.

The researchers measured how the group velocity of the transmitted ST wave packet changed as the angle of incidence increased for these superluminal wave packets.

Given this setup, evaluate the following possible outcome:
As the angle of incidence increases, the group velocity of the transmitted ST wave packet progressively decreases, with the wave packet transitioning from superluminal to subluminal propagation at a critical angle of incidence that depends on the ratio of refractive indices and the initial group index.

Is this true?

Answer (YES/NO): NO